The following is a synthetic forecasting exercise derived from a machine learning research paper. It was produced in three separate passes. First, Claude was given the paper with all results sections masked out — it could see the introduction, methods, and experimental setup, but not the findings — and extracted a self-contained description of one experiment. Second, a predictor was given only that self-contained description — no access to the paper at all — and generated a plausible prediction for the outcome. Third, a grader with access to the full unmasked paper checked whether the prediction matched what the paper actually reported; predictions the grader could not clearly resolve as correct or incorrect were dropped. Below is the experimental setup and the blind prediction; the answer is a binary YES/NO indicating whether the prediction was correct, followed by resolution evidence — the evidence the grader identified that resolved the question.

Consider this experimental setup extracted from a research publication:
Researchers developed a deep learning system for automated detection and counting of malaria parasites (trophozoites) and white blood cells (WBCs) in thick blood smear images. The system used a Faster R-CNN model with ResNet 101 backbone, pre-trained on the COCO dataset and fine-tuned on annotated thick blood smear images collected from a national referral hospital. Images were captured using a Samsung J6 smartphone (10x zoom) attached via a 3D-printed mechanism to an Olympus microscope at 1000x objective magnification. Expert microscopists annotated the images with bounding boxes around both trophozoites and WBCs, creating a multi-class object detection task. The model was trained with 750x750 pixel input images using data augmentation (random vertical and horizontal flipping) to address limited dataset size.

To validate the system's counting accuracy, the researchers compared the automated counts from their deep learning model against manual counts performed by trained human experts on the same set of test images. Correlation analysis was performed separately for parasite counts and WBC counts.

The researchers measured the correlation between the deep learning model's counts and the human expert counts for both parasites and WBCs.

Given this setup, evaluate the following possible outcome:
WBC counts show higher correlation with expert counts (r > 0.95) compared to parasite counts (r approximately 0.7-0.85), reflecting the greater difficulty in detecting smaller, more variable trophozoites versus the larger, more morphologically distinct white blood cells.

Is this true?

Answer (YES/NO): NO